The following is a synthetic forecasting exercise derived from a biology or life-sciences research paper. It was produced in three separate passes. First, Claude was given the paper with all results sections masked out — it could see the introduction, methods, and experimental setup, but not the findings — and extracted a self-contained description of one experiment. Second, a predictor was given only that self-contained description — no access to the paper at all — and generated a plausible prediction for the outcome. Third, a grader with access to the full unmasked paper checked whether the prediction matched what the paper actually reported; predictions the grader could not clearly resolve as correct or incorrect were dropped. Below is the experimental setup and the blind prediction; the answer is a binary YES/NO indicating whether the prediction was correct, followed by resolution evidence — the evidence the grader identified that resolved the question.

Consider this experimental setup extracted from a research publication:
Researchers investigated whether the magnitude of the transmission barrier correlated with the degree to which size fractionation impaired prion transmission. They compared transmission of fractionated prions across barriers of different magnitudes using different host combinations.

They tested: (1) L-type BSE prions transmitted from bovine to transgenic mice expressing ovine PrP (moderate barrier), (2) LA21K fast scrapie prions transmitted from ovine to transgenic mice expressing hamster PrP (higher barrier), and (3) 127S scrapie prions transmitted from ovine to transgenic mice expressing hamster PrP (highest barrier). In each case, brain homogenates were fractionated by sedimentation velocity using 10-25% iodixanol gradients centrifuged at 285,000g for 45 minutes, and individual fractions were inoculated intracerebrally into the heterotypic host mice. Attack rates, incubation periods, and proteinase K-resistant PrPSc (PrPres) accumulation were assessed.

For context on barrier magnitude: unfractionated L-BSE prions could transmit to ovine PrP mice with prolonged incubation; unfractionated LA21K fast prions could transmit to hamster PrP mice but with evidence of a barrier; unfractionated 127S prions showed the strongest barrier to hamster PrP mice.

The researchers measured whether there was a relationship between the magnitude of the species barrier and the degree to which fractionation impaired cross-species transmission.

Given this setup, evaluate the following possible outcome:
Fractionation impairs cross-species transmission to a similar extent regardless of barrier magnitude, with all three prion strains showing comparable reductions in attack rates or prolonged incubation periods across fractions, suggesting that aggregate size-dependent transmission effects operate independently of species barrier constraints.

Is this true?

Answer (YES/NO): NO